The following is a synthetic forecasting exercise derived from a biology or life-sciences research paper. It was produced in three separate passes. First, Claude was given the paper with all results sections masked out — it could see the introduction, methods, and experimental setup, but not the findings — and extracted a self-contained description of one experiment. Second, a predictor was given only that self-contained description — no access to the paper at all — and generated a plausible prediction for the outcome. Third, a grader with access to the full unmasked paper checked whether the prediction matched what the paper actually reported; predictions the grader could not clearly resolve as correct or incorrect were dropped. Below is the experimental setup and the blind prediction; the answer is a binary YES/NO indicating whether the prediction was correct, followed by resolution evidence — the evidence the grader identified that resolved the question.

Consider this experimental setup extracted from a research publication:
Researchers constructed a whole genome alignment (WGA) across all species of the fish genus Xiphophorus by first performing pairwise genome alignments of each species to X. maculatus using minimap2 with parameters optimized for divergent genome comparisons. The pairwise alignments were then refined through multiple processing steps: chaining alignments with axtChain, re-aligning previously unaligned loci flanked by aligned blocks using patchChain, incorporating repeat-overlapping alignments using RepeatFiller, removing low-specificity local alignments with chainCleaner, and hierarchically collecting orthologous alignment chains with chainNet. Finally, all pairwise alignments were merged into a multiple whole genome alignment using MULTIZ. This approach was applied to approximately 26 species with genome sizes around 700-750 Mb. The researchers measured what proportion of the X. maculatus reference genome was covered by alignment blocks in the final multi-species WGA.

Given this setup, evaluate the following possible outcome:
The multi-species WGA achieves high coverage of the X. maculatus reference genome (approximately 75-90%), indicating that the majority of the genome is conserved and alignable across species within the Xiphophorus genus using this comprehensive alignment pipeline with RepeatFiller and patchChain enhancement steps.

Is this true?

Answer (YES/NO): NO